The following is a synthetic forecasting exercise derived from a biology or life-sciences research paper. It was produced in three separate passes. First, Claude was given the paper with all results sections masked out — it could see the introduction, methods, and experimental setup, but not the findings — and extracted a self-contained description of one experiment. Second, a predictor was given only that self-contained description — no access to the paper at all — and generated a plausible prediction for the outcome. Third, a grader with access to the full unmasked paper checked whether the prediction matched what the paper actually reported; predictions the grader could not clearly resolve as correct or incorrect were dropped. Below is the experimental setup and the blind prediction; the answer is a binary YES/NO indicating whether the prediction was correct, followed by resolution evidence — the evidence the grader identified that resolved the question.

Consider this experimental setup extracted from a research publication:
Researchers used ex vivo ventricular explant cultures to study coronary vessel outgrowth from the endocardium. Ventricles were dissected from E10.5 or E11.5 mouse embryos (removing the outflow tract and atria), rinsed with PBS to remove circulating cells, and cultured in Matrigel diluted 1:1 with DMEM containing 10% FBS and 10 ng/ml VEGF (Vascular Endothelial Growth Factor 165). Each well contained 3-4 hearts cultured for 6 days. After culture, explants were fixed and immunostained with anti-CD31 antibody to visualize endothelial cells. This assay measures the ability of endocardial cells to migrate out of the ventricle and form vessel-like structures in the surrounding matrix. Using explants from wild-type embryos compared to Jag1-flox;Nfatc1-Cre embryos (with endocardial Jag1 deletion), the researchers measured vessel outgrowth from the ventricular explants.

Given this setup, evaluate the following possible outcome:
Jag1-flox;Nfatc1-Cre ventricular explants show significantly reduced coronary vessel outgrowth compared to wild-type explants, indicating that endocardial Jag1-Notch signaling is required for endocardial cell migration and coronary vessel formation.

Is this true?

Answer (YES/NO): YES